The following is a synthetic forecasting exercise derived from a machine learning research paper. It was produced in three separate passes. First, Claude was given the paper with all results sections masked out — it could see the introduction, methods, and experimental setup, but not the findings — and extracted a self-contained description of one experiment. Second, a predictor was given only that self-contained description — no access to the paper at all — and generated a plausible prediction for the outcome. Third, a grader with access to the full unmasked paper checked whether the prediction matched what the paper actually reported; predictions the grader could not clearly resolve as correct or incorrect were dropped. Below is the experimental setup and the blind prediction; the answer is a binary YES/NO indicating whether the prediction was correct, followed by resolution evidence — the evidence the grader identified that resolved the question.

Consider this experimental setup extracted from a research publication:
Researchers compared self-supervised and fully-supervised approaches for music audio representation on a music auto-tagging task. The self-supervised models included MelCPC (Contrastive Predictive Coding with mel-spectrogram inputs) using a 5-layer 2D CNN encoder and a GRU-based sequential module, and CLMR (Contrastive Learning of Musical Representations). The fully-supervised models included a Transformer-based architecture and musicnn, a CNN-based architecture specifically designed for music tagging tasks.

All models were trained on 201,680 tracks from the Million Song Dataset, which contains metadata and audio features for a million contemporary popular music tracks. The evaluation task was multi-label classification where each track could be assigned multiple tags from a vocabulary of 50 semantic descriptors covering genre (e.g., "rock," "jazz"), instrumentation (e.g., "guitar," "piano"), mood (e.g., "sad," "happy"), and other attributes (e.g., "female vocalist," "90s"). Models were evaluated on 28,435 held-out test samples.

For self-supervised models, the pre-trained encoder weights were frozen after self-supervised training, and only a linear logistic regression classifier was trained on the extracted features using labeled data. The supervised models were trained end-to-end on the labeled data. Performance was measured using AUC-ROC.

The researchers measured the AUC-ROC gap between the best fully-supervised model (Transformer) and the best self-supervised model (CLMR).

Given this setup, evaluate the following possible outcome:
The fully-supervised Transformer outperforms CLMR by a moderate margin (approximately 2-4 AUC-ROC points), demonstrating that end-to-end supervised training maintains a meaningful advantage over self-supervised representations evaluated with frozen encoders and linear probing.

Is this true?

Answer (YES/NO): YES